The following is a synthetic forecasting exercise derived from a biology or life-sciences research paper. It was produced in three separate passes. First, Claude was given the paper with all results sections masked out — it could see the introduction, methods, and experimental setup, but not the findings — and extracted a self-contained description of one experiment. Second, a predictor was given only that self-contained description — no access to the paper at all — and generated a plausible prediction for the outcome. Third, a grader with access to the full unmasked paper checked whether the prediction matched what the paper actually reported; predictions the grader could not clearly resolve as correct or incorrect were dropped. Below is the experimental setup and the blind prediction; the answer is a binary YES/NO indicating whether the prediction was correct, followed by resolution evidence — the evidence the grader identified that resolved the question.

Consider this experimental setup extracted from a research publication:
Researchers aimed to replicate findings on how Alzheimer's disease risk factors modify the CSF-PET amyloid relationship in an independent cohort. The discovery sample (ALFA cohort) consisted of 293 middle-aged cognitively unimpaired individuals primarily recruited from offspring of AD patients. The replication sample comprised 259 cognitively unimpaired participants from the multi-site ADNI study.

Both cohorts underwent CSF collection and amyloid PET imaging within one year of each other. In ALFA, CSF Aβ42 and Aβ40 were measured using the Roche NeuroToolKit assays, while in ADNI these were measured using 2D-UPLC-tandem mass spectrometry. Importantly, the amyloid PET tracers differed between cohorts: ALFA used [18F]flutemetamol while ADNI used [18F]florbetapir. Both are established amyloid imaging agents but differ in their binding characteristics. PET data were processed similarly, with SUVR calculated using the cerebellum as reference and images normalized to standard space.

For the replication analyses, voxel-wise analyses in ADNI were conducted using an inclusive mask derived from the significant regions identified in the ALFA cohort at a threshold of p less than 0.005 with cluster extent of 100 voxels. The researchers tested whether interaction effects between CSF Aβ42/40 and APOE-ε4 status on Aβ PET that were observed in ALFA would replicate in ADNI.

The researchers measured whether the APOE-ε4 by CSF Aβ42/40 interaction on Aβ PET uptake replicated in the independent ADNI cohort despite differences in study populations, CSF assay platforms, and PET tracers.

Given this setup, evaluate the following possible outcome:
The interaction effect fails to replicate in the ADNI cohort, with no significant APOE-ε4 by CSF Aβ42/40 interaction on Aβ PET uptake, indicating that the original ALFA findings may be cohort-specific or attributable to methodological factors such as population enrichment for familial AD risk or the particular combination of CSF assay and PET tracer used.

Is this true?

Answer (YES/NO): NO